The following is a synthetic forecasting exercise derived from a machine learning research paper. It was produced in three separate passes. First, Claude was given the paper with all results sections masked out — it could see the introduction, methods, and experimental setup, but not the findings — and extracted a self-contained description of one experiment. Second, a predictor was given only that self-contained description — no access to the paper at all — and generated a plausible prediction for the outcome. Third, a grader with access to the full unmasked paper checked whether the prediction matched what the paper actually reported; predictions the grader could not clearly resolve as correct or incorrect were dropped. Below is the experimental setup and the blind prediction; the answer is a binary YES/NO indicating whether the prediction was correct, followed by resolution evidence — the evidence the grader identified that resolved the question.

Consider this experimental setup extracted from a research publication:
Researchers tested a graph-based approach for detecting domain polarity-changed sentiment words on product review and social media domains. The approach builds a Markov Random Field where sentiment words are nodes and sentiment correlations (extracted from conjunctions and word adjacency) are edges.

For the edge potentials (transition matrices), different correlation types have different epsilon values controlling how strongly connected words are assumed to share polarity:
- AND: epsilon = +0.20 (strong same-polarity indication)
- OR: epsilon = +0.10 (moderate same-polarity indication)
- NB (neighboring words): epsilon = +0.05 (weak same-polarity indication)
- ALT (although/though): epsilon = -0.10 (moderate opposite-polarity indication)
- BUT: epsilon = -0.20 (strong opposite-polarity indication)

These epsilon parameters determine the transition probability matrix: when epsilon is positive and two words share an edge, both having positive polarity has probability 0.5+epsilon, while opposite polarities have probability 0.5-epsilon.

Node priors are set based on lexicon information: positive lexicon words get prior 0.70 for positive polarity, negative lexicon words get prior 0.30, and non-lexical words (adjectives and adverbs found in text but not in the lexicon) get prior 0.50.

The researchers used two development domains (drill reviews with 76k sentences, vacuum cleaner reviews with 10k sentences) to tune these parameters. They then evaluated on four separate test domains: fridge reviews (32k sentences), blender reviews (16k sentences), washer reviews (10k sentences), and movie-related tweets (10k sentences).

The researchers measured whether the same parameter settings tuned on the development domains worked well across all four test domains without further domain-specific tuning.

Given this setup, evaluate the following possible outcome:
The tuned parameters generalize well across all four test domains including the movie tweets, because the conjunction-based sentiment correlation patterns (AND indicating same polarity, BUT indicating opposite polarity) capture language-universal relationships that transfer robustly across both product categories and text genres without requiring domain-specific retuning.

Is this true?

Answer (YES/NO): YES